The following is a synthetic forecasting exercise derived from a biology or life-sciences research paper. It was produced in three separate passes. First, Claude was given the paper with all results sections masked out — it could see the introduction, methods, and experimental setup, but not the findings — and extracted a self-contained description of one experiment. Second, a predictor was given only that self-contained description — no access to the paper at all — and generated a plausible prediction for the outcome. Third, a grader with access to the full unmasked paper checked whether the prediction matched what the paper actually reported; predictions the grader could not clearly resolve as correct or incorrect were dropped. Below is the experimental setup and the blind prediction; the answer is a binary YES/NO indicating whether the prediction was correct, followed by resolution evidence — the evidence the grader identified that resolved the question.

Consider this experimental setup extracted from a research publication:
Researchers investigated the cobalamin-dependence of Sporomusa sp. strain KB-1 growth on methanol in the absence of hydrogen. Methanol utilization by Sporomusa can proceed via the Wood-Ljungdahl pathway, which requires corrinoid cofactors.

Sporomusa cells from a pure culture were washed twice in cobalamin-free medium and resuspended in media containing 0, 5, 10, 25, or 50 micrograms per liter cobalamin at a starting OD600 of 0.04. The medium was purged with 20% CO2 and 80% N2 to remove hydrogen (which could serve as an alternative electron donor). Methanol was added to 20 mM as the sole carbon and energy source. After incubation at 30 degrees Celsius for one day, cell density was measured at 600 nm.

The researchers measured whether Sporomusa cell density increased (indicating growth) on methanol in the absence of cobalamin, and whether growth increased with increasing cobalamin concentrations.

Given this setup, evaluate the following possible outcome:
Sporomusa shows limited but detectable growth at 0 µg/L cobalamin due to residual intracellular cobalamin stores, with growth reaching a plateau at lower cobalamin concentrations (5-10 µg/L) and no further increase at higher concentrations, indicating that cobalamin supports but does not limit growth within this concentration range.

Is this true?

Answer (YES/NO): NO